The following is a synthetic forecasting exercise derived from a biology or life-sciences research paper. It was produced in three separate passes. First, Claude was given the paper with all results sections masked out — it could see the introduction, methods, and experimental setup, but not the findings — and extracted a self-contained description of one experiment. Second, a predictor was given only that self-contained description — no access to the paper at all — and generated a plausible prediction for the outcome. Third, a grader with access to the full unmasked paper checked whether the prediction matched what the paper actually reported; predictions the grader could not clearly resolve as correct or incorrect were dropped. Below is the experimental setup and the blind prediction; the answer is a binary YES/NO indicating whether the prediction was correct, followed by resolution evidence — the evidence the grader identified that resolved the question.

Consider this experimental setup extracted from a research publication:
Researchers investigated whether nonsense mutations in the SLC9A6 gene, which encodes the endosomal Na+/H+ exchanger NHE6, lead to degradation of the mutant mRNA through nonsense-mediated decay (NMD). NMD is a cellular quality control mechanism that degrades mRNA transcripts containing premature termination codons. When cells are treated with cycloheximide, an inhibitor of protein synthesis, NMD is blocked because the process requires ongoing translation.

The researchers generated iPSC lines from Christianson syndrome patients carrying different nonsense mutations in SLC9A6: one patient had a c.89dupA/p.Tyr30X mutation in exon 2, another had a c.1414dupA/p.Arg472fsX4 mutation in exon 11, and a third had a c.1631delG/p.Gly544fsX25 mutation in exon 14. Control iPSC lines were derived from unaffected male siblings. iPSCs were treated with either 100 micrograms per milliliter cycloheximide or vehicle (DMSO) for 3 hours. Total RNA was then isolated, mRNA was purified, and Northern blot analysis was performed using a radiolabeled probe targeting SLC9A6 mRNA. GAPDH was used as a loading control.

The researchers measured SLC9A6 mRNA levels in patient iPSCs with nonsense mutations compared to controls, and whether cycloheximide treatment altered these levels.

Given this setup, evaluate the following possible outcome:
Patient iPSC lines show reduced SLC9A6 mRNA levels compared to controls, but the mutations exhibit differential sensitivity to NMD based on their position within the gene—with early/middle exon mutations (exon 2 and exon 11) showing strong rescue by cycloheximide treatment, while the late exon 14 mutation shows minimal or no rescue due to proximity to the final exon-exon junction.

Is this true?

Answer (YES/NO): NO